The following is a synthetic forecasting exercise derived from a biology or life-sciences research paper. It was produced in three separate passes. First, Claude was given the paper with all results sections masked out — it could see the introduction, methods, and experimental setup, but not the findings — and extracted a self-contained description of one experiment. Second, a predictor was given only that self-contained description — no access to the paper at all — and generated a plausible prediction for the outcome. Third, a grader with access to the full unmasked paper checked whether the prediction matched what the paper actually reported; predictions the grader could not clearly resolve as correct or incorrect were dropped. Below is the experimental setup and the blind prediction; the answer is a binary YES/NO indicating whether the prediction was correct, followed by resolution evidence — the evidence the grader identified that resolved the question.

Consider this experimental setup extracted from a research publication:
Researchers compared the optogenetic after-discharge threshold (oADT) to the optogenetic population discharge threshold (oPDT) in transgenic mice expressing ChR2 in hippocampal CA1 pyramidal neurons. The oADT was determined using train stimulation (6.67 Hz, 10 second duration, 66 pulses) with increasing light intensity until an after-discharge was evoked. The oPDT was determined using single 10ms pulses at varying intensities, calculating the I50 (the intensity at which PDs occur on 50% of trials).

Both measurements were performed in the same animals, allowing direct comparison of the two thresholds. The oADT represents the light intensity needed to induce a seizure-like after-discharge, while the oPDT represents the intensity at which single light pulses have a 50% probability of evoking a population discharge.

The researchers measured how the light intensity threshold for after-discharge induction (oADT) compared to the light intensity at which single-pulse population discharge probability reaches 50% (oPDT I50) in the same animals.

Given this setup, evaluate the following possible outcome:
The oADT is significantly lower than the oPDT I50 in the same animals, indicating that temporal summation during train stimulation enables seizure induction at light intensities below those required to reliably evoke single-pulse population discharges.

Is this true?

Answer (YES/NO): NO